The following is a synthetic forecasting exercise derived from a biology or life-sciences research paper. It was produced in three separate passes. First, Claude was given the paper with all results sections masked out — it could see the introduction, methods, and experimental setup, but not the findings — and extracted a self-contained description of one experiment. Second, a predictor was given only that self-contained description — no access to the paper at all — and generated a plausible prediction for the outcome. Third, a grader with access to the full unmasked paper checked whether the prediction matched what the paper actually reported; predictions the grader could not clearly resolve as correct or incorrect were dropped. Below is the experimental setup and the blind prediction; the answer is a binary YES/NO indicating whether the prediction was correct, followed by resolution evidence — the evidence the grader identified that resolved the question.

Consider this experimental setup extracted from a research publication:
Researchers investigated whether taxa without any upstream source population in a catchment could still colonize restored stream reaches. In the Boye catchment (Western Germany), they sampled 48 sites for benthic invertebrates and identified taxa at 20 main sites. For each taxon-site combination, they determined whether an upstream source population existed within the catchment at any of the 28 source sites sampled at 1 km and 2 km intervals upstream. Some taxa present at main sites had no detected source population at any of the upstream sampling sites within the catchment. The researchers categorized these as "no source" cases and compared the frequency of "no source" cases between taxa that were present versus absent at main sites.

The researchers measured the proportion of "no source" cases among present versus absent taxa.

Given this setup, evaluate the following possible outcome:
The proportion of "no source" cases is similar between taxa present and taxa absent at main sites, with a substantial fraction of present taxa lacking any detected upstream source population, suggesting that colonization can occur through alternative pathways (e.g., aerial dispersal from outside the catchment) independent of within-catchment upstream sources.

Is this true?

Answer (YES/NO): NO